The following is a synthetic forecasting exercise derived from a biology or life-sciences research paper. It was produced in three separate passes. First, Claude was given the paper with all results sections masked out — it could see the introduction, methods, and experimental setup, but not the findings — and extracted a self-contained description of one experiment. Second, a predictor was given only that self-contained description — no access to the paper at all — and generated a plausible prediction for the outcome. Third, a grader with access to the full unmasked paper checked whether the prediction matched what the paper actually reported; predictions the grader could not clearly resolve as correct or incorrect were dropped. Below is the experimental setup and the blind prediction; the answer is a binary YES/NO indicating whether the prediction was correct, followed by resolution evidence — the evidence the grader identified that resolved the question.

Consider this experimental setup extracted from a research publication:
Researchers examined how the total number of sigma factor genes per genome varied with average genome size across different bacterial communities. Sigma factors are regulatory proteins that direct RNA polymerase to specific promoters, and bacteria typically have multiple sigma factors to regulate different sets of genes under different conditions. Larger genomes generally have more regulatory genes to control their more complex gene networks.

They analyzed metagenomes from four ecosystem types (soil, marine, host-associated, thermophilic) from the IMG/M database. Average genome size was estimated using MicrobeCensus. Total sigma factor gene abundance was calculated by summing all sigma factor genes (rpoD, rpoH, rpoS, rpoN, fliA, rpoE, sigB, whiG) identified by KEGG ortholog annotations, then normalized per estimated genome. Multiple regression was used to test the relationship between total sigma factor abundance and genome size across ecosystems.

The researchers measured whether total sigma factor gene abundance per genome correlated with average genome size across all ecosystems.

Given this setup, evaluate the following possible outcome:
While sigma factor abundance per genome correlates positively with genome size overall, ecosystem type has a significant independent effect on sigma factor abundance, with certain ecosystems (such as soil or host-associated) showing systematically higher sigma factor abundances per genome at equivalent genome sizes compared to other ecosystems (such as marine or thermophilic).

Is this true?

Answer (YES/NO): NO